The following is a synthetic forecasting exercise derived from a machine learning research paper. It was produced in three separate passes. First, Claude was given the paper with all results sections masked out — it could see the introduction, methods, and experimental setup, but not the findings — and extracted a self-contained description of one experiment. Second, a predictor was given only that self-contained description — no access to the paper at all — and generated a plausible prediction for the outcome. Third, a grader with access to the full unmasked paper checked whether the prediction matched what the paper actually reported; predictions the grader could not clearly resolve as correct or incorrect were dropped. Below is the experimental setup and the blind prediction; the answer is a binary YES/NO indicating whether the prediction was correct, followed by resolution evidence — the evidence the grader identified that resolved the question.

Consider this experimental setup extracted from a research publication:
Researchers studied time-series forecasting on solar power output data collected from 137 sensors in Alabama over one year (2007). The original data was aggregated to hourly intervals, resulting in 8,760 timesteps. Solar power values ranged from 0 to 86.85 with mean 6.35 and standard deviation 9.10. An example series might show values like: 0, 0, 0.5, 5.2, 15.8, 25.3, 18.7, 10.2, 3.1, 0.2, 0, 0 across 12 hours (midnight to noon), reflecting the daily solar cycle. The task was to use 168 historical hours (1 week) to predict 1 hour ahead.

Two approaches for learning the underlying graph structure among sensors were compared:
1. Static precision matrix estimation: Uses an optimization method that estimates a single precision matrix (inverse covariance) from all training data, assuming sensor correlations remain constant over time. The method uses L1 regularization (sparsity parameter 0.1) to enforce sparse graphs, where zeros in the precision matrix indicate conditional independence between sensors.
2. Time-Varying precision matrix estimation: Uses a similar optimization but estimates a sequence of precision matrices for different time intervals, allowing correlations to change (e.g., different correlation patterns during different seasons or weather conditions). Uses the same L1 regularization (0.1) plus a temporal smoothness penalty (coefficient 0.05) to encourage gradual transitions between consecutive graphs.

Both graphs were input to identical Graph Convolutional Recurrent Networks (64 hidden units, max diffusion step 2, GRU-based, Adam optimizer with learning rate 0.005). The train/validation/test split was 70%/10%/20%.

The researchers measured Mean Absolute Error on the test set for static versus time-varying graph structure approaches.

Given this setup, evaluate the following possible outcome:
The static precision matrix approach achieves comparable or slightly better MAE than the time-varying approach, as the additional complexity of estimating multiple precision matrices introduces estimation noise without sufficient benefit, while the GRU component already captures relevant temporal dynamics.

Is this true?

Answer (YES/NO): NO